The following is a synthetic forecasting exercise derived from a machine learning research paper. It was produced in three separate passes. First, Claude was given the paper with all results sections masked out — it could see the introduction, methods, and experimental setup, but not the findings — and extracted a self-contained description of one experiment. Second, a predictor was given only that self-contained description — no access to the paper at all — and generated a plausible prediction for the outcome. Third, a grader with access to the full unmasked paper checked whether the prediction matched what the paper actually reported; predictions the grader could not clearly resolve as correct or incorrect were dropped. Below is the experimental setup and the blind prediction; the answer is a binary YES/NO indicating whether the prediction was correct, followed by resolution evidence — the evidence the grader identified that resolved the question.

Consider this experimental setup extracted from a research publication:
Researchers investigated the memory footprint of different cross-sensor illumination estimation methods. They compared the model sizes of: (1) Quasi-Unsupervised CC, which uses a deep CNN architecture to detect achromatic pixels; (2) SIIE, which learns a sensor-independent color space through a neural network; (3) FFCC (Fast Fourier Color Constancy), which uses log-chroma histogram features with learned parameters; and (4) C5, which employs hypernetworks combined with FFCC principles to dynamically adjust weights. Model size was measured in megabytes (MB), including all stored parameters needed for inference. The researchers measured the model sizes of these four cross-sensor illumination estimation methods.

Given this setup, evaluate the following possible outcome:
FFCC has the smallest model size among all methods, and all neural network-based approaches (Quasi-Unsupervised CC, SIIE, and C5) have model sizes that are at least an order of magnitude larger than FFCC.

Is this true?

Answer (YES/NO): NO